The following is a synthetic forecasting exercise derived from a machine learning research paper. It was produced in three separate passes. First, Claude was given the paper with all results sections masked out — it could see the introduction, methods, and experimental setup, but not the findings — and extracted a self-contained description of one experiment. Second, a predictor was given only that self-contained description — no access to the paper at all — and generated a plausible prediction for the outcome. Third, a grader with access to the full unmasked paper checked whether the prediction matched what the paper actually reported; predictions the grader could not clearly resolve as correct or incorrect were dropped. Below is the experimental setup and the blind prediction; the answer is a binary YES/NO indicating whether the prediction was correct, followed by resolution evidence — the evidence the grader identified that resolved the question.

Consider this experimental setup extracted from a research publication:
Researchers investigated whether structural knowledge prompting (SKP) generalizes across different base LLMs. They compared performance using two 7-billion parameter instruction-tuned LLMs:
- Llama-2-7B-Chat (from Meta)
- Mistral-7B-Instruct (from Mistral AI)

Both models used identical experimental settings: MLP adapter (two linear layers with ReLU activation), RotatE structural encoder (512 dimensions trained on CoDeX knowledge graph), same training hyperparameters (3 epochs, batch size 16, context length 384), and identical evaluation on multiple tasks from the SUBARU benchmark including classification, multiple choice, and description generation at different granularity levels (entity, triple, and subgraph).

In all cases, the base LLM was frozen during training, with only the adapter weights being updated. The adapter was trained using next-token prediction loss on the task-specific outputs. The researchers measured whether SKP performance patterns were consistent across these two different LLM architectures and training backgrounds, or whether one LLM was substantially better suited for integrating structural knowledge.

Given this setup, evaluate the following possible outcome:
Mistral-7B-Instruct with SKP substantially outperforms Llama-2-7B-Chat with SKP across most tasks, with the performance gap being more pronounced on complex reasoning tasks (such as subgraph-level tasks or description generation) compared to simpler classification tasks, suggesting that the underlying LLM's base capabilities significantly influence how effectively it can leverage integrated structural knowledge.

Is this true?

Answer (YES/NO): NO